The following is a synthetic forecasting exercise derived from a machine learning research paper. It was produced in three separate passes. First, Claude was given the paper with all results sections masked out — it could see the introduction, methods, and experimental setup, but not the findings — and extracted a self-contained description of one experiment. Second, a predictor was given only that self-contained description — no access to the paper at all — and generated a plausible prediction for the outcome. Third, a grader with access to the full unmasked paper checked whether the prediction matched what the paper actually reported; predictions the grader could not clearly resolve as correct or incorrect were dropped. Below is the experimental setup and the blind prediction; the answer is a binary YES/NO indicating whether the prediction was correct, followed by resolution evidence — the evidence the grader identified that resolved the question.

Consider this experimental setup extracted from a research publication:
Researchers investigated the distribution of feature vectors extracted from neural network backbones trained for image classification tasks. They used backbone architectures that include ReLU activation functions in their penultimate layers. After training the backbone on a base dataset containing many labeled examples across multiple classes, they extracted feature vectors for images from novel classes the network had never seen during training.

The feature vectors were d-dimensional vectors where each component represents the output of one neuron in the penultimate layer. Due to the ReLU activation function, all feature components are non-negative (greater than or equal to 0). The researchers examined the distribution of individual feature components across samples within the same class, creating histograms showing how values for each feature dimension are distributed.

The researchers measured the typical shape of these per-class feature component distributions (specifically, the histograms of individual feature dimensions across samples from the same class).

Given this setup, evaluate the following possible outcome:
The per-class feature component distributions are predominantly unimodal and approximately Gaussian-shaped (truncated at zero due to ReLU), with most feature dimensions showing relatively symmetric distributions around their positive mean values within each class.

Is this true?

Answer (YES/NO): NO